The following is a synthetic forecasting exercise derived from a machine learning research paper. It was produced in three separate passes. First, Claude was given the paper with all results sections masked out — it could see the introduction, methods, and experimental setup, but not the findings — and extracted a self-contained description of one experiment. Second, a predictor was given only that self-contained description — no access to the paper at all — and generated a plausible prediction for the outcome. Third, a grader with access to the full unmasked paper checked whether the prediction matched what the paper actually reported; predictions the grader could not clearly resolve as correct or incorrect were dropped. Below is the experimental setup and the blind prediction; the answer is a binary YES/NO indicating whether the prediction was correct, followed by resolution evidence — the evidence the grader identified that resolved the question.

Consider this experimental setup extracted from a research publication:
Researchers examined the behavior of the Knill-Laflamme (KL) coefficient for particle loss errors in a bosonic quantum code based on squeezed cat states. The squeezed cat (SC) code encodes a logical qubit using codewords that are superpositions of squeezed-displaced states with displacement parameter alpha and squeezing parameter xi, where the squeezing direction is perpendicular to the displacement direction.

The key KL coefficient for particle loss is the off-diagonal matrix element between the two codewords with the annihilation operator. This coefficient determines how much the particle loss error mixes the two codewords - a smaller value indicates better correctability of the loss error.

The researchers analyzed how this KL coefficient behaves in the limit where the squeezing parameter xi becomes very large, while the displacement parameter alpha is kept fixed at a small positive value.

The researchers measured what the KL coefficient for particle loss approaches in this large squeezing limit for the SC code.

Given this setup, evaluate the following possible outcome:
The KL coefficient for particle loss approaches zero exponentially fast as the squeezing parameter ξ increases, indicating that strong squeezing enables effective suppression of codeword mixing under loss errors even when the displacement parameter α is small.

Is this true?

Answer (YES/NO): NO